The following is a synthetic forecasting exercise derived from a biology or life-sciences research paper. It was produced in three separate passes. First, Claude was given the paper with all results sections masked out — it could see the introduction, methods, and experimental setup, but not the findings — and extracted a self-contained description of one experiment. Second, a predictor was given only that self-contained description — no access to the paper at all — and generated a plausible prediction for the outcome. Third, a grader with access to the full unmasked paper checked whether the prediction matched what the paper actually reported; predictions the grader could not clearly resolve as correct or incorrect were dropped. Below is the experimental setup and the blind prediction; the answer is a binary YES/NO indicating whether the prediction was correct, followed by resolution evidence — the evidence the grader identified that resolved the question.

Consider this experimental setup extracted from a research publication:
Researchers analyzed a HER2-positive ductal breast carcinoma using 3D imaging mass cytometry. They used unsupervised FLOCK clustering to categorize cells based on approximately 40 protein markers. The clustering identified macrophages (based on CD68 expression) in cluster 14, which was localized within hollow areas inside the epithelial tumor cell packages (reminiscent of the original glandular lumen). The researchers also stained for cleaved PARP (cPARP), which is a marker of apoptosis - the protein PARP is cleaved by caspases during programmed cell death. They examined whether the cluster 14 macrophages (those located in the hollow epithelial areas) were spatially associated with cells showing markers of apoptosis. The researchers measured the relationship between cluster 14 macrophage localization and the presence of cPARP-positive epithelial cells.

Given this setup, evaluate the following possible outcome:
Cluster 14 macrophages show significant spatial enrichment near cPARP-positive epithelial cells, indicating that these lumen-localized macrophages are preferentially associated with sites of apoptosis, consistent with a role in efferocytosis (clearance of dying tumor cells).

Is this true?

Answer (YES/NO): YES